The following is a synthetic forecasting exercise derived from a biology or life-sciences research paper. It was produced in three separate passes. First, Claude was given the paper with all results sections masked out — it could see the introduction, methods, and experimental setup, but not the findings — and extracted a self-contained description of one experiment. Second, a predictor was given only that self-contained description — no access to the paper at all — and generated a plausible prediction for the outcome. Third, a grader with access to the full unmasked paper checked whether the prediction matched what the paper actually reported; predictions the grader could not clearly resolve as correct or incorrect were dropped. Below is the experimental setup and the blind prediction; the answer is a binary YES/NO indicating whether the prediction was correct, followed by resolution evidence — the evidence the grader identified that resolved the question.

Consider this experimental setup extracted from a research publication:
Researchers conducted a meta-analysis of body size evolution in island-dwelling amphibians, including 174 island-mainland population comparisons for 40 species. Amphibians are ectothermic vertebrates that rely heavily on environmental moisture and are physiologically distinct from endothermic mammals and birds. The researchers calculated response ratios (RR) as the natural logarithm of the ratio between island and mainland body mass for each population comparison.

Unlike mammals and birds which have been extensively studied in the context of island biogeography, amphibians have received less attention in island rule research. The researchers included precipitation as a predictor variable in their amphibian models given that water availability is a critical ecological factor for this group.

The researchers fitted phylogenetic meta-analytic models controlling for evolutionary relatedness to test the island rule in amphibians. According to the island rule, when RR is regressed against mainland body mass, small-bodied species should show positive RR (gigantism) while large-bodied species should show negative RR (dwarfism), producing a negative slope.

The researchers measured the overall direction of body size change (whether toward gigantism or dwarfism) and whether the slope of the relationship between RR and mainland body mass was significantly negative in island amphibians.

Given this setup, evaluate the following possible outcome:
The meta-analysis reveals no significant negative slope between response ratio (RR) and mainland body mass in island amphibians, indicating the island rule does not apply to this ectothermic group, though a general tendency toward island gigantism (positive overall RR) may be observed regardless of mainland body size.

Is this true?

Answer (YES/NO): YES